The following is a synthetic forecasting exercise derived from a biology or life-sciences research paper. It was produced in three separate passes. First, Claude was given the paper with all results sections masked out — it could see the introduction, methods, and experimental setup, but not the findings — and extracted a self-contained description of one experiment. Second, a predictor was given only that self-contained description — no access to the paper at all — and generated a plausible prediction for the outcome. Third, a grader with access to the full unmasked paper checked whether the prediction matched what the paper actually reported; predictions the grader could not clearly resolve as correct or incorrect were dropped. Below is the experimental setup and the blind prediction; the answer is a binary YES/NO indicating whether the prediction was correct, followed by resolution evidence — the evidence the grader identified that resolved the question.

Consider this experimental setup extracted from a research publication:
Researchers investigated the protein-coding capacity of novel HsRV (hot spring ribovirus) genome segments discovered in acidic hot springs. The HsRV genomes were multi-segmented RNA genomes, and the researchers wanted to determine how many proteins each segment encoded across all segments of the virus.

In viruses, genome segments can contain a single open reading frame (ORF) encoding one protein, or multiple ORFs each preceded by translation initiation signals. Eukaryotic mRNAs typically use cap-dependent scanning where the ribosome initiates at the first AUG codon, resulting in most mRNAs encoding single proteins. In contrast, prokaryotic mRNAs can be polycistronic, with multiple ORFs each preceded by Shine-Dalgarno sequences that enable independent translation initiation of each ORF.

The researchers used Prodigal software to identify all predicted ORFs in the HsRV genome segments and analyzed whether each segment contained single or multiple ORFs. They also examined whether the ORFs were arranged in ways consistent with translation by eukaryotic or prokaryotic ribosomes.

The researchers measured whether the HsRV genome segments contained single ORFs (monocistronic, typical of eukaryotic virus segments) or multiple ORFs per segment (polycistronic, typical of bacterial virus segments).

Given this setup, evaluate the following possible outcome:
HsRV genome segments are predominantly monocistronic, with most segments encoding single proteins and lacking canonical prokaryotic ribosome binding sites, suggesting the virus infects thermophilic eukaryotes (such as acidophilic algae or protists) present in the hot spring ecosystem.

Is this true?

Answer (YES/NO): NO